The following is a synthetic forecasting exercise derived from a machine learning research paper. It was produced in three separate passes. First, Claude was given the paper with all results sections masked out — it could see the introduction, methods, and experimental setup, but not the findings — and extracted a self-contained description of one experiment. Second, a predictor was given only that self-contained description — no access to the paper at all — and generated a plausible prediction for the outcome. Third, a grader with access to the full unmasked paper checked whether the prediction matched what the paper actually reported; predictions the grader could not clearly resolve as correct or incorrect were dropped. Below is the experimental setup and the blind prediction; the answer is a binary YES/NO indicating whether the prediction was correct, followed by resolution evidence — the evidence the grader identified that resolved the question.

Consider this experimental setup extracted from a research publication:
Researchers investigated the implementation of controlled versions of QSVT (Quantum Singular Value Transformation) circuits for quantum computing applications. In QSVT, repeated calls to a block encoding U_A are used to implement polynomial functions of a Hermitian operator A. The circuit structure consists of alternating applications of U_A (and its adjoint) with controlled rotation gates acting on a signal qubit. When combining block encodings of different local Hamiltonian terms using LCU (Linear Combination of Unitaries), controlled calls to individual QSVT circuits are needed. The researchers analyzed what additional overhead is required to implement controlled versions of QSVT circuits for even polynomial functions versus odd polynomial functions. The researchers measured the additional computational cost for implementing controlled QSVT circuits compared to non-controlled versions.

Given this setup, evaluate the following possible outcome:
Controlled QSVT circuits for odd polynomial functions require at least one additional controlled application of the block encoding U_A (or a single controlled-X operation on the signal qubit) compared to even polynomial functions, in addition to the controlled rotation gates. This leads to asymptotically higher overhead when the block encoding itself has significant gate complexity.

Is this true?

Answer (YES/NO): YES